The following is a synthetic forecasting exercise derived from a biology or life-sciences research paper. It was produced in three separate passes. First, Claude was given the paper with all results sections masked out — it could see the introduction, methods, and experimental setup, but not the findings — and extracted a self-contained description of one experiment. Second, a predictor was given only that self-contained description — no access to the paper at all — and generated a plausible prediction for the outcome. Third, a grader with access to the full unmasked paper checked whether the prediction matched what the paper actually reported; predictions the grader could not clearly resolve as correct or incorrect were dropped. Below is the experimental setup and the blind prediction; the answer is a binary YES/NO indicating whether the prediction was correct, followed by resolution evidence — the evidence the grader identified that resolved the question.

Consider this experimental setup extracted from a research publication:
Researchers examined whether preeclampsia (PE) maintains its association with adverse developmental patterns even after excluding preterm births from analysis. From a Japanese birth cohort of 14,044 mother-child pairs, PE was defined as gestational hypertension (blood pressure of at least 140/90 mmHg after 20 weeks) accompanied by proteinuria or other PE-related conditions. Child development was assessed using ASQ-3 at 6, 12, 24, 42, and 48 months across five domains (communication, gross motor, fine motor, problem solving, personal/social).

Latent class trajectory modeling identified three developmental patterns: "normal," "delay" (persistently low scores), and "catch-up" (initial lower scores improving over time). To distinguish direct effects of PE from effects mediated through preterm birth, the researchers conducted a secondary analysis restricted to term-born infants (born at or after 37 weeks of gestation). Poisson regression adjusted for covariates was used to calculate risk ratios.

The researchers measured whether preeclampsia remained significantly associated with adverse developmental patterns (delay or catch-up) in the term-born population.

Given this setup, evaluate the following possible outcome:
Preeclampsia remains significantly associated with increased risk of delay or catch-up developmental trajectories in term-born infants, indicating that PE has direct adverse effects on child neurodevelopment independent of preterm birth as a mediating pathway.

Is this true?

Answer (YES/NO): YES